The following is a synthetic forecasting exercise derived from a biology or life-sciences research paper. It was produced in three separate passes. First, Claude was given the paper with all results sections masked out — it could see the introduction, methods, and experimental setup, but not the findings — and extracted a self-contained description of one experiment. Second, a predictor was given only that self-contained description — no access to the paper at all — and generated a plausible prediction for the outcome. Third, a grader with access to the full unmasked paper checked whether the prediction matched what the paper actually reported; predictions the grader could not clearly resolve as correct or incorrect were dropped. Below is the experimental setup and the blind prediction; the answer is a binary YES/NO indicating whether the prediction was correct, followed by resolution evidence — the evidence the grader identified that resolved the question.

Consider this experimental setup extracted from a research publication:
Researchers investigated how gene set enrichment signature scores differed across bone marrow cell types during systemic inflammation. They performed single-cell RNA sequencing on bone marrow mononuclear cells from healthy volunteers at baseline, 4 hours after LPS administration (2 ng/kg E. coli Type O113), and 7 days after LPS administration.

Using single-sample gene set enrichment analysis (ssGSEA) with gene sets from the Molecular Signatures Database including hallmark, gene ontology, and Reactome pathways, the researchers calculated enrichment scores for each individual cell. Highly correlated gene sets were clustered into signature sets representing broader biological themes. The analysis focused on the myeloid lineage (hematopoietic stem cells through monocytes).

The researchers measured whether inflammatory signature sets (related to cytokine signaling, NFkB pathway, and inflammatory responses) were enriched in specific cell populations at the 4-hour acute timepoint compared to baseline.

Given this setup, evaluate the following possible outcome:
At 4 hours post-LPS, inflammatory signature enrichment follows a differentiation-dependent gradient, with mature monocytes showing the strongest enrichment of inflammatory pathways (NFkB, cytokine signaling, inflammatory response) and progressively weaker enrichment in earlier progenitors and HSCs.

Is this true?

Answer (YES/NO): NO